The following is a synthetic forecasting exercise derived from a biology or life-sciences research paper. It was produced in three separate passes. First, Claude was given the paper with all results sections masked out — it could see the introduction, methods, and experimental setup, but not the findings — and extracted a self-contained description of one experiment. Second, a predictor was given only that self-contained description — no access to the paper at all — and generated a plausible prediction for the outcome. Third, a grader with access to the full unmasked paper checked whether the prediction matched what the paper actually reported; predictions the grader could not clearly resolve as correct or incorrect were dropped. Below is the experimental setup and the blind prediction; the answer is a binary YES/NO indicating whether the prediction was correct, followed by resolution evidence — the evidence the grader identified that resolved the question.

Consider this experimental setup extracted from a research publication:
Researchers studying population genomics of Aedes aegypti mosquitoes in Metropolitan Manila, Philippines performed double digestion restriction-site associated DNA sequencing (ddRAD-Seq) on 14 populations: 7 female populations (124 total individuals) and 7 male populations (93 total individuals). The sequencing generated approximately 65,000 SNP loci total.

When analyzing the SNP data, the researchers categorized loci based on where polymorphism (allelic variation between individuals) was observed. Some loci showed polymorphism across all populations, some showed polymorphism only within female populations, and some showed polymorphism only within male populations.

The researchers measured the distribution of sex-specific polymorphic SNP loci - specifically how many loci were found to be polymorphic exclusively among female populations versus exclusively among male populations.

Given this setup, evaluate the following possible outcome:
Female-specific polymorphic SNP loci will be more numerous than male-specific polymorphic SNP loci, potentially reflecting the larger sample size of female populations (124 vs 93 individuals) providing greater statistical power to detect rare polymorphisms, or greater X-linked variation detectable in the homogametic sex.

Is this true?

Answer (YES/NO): NO